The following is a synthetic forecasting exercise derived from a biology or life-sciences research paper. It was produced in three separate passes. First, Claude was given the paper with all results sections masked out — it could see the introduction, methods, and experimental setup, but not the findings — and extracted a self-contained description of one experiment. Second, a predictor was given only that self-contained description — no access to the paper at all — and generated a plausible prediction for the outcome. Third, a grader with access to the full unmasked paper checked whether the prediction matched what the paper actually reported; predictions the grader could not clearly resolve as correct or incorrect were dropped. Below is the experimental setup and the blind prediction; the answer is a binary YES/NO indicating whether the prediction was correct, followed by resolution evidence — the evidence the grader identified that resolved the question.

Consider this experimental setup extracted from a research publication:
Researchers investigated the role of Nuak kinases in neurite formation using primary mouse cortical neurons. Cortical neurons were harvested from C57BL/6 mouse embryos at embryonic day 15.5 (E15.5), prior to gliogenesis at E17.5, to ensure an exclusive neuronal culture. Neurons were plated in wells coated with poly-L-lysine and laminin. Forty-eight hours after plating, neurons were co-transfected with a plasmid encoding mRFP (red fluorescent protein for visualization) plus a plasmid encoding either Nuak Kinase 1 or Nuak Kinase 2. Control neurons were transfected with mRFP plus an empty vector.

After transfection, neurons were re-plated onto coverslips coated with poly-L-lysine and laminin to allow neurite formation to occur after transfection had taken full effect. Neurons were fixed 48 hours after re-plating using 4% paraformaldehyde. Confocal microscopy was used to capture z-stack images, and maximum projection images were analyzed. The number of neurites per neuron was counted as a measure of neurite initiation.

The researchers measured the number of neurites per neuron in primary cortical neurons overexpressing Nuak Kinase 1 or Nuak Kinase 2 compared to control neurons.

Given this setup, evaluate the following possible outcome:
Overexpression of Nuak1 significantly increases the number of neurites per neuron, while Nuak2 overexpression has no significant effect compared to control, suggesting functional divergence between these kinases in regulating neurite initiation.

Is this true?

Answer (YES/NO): YES